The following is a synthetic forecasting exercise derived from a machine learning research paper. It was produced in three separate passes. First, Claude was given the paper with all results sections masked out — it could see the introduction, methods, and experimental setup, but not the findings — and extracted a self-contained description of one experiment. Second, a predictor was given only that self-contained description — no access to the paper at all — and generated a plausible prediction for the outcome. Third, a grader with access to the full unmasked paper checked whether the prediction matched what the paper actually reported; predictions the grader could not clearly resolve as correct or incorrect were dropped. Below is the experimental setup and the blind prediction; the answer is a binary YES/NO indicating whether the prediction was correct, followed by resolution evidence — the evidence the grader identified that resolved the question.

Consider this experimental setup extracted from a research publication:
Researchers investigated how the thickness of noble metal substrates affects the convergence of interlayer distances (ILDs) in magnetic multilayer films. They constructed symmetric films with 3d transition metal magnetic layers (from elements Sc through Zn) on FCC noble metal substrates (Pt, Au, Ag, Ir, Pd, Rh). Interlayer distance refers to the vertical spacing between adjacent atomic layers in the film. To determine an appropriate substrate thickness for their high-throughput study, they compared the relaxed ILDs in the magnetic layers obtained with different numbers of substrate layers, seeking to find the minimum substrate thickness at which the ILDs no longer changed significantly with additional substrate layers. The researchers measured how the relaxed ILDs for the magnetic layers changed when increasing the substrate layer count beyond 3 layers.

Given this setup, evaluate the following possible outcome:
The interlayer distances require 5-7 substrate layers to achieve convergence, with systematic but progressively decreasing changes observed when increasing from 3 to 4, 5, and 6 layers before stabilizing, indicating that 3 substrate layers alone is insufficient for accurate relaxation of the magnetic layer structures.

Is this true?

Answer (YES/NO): NO